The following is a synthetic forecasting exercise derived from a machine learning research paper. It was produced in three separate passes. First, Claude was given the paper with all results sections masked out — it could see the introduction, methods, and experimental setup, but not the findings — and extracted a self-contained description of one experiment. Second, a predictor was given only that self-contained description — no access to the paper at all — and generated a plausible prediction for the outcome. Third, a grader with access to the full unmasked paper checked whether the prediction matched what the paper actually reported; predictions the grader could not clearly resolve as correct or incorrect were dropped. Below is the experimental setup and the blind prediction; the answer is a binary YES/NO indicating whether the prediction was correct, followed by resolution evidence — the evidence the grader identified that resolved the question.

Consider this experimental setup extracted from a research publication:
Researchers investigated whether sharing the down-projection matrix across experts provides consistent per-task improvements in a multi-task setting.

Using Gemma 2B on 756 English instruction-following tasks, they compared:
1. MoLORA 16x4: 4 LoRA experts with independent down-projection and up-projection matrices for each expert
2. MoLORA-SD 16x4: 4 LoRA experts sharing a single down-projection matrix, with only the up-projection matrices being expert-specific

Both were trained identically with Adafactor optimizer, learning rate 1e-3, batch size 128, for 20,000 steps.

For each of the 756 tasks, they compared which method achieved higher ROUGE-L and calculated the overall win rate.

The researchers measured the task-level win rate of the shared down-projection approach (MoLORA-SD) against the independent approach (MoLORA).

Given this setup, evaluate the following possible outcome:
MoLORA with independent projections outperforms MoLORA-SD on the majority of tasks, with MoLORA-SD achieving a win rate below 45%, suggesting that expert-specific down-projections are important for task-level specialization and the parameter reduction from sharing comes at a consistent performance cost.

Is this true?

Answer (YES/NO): NO